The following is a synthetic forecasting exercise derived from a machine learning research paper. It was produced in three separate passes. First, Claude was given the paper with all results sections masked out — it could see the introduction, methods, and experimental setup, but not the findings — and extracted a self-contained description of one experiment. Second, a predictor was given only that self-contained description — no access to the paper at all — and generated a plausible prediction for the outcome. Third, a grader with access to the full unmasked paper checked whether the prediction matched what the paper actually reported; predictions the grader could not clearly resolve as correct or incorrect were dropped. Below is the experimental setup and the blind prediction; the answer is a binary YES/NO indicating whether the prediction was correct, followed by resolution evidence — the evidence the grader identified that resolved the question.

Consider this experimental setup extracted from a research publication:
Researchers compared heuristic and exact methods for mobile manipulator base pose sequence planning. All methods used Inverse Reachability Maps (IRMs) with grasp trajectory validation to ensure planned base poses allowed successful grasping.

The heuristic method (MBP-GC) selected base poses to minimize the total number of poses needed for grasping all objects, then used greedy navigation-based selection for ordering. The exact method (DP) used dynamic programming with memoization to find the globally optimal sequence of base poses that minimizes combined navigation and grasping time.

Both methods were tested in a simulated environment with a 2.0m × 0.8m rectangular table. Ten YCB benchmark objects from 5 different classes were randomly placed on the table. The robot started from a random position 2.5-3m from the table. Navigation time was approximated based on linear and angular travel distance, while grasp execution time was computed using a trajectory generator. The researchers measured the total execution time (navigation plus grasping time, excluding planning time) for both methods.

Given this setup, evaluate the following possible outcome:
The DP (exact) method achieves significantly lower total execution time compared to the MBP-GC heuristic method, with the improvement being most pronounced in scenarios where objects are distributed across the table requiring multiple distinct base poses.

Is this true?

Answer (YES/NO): NO